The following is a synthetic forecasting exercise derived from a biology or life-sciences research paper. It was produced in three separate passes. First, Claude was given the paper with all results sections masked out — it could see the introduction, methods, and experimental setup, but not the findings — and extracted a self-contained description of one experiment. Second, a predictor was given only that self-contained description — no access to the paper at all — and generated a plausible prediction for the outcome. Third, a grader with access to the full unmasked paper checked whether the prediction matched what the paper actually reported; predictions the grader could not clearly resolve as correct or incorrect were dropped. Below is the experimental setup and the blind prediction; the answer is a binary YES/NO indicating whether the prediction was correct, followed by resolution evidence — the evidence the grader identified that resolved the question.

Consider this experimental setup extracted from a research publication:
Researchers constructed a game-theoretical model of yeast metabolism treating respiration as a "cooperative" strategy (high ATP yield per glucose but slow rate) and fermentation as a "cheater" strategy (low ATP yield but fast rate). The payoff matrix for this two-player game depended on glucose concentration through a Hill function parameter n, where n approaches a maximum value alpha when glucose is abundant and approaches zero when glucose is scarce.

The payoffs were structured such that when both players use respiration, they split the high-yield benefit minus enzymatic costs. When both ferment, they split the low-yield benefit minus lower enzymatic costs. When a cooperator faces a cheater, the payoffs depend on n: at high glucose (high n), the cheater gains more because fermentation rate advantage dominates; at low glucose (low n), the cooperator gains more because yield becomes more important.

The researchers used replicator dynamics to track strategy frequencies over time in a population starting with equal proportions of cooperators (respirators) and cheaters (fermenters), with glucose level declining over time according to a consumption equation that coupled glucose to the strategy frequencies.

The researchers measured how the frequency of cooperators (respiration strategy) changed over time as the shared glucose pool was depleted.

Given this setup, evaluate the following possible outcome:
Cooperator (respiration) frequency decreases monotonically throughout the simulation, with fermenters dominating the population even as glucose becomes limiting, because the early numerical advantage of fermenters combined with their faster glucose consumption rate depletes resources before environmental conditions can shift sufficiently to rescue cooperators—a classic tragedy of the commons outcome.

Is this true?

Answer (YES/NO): NO